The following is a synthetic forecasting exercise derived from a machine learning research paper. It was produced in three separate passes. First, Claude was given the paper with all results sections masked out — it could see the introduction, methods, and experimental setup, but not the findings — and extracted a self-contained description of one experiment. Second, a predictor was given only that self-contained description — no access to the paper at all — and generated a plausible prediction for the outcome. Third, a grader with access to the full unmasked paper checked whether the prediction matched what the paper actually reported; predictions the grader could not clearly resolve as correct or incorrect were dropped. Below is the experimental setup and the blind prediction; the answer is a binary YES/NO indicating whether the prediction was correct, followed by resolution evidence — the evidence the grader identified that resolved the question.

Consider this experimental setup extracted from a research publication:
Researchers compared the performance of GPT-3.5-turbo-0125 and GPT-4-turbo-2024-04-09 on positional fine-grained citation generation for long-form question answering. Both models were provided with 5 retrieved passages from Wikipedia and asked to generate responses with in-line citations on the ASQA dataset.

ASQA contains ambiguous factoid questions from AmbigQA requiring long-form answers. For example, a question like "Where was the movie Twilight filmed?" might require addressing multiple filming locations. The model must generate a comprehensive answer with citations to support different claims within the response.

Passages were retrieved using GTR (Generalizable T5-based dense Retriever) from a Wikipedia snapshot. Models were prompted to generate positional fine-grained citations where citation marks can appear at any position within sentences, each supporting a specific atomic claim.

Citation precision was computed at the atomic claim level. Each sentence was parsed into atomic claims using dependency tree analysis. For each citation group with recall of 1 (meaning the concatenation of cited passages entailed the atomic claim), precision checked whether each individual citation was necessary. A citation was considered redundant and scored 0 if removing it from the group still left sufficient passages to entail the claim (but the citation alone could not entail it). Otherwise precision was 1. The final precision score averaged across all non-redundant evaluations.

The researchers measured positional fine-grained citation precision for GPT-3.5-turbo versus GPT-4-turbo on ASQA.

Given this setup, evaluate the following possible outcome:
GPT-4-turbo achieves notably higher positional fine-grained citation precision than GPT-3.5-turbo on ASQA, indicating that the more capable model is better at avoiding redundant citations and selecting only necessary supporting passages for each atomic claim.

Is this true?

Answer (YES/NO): NO